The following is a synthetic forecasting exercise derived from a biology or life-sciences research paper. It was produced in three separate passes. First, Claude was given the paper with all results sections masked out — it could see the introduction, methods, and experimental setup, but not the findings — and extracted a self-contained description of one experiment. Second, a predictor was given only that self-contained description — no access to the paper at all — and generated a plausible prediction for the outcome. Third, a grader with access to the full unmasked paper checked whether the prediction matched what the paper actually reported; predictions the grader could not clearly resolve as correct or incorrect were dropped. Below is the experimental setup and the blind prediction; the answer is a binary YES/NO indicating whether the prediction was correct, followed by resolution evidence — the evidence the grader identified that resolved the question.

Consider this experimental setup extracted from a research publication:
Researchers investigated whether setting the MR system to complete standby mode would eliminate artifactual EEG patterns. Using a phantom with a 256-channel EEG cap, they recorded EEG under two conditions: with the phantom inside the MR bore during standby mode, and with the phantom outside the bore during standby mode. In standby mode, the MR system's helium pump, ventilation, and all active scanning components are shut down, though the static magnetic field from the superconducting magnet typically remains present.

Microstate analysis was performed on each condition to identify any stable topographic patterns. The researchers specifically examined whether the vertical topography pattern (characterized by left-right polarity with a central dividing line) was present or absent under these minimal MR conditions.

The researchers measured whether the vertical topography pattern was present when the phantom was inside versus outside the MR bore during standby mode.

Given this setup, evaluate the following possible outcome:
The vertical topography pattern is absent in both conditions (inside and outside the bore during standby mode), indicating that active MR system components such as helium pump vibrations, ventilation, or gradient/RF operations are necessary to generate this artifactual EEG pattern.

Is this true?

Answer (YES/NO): NO